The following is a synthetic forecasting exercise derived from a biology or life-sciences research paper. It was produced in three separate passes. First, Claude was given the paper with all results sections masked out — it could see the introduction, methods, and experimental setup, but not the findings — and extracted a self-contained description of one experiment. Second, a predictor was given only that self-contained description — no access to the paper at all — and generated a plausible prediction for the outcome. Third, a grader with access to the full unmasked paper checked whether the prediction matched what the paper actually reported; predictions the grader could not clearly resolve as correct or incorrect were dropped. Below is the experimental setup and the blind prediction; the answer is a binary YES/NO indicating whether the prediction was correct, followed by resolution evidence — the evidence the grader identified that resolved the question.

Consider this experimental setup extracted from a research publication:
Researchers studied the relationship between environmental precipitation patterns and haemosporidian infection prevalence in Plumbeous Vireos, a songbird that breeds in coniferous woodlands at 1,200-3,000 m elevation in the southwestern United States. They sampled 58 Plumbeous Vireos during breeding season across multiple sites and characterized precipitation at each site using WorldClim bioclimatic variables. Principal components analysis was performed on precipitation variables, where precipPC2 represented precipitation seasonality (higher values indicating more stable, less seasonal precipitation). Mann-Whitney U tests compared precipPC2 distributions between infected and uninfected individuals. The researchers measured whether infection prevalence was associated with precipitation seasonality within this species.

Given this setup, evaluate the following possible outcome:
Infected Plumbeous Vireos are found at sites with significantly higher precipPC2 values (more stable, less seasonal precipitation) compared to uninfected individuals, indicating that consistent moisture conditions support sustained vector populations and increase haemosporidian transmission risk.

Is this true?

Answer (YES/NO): YES